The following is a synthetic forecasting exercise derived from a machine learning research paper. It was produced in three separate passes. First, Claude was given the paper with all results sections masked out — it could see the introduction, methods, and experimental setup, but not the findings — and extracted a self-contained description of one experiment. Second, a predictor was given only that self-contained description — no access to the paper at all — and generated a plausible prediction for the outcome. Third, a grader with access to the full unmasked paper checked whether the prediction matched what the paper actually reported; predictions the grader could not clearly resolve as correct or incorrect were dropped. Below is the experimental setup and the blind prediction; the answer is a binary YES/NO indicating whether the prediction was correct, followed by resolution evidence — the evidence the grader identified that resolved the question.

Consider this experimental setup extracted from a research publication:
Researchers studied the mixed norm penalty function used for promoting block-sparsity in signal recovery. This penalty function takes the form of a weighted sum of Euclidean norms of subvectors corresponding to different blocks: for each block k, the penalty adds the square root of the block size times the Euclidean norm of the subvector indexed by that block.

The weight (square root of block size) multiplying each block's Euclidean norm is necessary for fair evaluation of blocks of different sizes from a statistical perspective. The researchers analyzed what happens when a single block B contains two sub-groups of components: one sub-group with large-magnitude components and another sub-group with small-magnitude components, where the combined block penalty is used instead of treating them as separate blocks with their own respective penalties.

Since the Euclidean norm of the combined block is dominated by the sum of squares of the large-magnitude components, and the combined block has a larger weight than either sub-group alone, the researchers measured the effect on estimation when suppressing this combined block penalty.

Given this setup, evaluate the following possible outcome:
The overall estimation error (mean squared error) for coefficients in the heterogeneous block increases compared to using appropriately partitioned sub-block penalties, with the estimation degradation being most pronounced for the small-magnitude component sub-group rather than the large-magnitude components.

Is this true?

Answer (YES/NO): NO